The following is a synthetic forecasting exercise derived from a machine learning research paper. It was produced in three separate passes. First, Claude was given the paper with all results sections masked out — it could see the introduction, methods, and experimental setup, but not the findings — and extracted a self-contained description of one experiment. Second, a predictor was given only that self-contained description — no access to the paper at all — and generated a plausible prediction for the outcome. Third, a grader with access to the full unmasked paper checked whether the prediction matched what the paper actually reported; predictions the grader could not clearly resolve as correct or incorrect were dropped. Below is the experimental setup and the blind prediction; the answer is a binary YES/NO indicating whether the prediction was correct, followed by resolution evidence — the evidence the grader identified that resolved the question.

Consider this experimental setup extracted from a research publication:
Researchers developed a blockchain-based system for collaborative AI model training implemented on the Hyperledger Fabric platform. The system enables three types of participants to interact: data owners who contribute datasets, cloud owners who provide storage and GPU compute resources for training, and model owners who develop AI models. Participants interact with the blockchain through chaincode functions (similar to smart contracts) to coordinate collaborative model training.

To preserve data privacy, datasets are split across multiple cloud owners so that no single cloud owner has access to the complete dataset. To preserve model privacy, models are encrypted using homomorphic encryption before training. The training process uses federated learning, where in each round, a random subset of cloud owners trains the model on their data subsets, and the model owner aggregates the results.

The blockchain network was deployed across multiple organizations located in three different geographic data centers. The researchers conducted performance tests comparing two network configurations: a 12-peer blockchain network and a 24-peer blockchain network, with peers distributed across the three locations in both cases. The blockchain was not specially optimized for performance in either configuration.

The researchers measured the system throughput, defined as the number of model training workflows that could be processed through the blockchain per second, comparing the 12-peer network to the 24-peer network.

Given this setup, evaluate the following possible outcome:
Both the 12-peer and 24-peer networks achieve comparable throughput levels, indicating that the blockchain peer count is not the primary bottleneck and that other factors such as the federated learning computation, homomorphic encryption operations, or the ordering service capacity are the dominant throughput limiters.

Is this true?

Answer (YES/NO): NO